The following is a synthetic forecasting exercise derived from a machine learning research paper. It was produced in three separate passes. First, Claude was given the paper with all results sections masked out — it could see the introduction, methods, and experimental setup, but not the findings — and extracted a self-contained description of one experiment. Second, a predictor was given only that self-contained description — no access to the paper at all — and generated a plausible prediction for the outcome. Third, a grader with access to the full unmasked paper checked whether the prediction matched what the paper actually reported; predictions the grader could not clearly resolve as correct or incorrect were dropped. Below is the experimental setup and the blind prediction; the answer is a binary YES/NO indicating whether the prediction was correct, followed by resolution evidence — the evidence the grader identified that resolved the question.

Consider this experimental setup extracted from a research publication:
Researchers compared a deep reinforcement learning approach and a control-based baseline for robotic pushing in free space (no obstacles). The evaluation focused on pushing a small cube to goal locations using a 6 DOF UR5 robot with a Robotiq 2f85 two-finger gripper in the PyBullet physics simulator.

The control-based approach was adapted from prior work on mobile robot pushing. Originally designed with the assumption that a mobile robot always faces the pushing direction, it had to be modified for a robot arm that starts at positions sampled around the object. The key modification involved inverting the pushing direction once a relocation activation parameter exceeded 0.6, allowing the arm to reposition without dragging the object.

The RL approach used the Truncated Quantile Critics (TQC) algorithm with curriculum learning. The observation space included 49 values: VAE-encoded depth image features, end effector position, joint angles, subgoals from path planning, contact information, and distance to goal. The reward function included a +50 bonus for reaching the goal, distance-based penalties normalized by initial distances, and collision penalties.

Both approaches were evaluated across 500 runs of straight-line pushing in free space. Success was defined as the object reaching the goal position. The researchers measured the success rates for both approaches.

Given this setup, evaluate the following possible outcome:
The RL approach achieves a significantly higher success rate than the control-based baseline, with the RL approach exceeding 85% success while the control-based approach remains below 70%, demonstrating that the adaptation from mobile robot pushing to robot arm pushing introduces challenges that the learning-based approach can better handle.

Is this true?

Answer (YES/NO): NO